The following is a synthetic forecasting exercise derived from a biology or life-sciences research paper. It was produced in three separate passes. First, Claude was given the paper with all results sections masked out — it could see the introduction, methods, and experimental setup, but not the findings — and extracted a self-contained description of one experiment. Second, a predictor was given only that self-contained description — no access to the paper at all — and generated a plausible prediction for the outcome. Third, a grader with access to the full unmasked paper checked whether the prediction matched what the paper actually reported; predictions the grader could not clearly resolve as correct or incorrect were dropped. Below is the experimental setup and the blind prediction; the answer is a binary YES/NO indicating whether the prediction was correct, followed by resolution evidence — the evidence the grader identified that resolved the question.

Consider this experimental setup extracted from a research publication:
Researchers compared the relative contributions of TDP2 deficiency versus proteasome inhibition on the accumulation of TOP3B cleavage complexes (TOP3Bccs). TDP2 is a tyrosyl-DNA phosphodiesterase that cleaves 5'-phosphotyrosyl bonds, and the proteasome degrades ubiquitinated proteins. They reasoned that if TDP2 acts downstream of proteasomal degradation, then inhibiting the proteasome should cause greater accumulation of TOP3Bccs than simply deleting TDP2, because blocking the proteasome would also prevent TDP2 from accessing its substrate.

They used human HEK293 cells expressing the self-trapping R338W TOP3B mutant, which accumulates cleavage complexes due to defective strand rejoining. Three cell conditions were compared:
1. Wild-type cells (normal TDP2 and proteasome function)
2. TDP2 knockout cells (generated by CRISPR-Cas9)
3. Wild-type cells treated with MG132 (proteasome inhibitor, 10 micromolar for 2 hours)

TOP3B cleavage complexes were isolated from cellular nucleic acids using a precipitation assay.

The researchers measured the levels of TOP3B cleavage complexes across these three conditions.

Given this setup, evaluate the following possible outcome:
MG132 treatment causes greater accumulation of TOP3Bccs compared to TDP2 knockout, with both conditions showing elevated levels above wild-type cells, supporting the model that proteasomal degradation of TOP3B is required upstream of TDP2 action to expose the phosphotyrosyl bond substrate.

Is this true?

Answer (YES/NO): YES